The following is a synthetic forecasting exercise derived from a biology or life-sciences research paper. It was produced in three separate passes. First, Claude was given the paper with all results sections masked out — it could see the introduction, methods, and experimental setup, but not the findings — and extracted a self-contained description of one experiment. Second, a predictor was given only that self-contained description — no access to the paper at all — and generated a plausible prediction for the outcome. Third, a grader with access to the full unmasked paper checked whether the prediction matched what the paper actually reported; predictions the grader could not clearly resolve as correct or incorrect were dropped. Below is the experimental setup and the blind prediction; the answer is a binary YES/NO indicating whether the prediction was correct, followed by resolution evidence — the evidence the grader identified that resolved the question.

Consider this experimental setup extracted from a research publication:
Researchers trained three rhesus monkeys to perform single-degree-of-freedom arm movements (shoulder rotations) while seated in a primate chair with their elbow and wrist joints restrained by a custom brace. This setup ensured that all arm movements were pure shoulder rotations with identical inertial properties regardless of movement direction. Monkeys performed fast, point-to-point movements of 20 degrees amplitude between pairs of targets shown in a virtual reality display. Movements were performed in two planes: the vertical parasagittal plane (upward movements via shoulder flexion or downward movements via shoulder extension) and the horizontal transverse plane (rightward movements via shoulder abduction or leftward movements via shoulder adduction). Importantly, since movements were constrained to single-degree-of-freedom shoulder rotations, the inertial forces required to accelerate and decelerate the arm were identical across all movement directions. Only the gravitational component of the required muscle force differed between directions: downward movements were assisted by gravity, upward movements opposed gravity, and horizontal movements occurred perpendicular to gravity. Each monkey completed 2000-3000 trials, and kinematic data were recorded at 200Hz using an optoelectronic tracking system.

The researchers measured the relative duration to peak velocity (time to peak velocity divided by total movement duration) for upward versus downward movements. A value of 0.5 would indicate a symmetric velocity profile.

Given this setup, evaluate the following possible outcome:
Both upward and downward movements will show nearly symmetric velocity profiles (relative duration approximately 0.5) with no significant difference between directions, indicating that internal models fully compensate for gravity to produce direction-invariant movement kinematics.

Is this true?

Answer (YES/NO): NO